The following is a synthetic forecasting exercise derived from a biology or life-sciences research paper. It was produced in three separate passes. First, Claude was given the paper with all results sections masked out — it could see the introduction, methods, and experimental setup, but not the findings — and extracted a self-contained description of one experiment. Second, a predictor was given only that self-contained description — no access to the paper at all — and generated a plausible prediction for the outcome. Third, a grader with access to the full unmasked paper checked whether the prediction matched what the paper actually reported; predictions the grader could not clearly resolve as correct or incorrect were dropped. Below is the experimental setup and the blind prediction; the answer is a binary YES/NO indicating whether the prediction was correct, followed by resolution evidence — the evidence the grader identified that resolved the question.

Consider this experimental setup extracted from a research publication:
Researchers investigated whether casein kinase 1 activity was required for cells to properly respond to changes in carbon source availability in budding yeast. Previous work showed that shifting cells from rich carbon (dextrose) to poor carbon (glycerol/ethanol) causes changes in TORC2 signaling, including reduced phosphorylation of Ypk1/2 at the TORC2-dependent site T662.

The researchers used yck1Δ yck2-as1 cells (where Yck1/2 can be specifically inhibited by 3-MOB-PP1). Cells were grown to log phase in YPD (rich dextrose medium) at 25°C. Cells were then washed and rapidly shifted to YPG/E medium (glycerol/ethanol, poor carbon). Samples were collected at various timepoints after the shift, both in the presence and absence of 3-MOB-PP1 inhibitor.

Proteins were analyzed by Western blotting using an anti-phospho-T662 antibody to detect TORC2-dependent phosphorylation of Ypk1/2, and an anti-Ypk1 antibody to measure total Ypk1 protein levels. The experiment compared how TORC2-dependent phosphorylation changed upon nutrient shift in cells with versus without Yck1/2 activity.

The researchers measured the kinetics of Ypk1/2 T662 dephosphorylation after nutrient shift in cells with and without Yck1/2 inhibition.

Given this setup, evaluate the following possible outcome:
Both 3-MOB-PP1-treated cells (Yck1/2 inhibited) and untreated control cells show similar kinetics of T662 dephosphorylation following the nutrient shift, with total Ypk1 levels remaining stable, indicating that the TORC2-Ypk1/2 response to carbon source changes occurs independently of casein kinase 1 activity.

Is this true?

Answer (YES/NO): YES